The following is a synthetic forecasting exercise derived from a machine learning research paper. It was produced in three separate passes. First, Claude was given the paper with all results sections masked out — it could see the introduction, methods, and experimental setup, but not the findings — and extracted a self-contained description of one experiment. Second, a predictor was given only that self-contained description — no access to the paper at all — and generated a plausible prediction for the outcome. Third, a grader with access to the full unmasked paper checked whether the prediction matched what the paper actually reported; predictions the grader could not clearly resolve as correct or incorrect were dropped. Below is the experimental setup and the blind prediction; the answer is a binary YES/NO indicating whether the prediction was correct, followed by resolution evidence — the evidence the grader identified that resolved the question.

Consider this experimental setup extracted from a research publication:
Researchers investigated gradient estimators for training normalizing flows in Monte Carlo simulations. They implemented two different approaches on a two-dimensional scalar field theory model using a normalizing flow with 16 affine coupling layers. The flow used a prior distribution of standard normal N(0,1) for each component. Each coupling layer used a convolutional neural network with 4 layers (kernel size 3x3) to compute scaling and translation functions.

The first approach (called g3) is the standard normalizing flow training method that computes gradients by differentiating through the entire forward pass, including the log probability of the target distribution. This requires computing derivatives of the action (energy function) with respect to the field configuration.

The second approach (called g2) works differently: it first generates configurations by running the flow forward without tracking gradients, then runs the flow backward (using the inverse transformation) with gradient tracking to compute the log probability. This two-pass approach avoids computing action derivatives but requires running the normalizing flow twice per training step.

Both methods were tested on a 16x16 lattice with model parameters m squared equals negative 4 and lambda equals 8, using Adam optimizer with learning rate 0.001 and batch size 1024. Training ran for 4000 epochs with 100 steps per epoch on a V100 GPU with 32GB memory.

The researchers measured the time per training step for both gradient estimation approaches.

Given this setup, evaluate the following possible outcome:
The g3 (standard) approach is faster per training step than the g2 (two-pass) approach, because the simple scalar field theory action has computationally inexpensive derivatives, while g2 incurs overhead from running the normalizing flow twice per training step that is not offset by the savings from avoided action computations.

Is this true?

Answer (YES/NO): YES